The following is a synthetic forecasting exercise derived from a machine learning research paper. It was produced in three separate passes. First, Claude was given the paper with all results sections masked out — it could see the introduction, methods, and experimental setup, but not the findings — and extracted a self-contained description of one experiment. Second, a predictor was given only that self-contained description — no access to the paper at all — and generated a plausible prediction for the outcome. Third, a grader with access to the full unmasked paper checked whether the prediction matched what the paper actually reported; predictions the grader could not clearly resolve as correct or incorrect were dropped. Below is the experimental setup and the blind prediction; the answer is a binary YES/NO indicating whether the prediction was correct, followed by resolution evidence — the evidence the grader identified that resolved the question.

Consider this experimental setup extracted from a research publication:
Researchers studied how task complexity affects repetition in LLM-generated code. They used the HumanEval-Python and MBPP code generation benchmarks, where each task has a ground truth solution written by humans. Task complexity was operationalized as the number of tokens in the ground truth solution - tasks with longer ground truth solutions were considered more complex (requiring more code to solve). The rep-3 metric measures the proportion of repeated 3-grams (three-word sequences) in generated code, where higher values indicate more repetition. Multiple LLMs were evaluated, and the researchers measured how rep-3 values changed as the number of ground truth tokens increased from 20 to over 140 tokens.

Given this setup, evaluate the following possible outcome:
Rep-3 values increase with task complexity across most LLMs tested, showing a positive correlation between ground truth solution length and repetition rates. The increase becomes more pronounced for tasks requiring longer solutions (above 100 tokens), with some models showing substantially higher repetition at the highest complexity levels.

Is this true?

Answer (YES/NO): NO